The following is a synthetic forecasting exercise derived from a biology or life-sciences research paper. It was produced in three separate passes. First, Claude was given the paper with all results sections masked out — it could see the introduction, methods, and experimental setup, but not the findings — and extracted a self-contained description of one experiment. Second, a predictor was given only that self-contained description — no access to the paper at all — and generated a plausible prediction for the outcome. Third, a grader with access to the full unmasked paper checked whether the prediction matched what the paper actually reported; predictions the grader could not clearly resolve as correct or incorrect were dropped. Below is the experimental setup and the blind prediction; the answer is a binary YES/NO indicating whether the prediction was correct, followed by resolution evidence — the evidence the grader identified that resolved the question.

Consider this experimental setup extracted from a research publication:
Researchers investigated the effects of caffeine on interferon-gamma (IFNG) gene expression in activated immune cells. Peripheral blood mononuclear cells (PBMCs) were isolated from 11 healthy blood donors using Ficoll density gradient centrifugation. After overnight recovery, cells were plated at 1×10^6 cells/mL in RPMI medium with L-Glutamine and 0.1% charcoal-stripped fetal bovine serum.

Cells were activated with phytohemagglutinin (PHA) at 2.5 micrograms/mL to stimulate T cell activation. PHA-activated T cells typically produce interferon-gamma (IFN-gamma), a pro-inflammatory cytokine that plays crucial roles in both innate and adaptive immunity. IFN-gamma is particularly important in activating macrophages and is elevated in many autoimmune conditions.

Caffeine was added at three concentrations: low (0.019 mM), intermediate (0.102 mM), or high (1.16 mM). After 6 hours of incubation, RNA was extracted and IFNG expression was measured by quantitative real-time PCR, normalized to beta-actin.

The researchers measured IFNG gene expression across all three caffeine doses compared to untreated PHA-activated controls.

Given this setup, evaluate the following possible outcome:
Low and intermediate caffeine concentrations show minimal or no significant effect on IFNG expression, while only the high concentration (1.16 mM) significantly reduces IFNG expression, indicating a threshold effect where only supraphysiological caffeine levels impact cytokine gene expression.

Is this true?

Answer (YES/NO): YES